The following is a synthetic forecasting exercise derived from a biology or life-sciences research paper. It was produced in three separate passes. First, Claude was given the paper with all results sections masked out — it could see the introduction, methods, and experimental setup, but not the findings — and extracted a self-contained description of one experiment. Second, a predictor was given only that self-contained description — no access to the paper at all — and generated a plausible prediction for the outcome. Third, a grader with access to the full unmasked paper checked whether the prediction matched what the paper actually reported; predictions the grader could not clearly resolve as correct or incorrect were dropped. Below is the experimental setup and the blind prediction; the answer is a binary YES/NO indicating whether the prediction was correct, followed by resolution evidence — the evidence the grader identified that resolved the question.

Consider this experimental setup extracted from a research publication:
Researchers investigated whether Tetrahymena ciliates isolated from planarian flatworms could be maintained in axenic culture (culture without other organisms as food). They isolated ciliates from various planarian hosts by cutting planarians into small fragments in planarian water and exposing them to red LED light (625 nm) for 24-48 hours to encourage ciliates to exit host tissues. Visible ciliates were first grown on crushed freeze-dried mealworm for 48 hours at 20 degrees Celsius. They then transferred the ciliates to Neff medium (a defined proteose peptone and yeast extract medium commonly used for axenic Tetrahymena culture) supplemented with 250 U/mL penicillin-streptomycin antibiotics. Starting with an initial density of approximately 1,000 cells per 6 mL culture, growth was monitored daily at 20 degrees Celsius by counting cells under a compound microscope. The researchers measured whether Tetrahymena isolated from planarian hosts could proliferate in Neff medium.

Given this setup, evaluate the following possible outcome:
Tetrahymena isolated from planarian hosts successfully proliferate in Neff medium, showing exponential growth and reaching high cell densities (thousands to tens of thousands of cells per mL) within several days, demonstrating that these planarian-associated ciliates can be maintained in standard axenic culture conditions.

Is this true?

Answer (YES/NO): YES